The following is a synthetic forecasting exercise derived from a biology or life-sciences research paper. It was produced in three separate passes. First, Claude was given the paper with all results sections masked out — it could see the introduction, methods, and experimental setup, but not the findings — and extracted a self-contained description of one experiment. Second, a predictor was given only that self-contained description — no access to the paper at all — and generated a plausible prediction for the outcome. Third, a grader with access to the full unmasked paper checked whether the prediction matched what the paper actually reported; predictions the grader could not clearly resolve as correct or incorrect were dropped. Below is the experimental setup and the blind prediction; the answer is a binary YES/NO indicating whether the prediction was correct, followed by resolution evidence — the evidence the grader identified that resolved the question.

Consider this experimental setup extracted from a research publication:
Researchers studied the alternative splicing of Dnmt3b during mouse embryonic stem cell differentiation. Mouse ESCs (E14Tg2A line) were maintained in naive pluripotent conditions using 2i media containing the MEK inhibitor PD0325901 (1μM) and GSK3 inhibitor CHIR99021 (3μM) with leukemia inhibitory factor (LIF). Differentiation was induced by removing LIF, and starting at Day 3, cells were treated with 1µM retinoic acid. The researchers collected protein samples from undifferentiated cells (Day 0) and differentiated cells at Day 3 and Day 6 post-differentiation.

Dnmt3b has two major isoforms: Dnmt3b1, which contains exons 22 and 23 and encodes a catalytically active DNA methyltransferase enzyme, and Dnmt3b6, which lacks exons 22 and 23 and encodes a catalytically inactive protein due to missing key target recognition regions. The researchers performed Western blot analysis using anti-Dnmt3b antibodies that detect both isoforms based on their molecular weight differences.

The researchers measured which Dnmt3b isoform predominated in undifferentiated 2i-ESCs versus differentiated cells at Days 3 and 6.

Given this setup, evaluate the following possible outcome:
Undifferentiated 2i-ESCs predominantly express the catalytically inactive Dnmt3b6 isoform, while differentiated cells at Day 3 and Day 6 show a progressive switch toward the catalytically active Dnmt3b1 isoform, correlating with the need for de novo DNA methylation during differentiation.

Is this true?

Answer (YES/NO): NO